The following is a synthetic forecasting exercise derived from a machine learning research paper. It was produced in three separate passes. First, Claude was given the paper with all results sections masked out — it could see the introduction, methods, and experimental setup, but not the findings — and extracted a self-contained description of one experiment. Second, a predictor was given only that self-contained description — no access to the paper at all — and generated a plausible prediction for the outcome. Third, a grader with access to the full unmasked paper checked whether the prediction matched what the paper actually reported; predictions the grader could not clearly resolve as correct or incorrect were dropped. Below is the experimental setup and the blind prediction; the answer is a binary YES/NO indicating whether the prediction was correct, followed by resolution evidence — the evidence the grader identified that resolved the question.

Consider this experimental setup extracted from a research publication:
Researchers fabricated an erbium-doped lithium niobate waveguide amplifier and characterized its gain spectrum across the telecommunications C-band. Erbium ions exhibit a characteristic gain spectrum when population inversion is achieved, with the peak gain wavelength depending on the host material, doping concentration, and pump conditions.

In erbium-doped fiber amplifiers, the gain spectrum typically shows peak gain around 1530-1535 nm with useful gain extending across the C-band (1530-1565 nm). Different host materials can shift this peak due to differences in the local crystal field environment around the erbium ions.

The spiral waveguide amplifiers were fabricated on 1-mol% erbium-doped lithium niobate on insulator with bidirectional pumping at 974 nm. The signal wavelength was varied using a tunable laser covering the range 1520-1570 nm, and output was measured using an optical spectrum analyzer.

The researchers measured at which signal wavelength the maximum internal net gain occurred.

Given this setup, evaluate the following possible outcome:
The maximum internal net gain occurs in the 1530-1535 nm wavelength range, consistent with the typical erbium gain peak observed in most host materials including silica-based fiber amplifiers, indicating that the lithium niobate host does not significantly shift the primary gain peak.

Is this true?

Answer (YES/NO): YES